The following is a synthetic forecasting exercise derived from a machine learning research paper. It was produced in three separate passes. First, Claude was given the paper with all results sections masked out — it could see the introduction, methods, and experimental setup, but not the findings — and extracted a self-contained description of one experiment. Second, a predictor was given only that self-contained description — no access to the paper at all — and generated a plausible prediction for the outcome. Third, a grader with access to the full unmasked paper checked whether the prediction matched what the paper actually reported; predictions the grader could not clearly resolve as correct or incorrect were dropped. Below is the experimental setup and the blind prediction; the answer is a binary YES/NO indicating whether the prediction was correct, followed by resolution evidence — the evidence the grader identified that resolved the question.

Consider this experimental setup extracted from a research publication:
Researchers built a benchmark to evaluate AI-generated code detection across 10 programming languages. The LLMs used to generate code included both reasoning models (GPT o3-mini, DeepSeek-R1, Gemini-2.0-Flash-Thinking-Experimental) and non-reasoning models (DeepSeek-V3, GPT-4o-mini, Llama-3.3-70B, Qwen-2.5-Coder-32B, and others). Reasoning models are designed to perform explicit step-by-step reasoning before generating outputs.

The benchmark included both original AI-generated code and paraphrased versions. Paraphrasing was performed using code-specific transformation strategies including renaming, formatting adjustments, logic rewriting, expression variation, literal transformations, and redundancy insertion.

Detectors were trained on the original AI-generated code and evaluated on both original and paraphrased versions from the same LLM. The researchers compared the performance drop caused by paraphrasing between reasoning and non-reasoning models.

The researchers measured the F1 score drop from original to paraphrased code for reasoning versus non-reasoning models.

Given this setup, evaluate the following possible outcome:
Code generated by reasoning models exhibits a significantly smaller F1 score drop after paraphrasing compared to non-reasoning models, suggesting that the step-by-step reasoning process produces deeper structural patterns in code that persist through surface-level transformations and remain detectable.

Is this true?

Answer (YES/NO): NO